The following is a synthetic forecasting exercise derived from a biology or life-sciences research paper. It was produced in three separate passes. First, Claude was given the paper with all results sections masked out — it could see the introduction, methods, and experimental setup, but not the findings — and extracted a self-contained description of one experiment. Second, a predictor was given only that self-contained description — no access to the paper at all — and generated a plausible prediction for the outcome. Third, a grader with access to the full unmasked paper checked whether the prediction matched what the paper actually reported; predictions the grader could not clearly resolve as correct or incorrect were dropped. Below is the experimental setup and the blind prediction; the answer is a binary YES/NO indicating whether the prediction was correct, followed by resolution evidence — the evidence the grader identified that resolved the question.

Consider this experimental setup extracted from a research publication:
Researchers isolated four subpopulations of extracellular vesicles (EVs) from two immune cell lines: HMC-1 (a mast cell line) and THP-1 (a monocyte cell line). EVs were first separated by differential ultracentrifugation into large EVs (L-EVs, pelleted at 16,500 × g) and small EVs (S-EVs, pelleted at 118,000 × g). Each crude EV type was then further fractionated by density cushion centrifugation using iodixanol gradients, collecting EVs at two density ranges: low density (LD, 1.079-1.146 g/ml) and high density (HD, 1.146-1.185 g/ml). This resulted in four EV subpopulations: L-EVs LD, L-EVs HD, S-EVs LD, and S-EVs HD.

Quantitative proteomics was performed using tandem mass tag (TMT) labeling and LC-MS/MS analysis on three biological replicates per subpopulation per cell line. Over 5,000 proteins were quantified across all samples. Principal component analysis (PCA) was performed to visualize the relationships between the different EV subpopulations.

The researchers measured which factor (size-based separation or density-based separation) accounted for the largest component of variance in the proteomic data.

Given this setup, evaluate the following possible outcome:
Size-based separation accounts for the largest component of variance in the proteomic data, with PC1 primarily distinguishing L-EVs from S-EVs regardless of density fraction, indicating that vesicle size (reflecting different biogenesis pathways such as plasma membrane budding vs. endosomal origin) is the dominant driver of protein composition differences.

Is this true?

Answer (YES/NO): YES